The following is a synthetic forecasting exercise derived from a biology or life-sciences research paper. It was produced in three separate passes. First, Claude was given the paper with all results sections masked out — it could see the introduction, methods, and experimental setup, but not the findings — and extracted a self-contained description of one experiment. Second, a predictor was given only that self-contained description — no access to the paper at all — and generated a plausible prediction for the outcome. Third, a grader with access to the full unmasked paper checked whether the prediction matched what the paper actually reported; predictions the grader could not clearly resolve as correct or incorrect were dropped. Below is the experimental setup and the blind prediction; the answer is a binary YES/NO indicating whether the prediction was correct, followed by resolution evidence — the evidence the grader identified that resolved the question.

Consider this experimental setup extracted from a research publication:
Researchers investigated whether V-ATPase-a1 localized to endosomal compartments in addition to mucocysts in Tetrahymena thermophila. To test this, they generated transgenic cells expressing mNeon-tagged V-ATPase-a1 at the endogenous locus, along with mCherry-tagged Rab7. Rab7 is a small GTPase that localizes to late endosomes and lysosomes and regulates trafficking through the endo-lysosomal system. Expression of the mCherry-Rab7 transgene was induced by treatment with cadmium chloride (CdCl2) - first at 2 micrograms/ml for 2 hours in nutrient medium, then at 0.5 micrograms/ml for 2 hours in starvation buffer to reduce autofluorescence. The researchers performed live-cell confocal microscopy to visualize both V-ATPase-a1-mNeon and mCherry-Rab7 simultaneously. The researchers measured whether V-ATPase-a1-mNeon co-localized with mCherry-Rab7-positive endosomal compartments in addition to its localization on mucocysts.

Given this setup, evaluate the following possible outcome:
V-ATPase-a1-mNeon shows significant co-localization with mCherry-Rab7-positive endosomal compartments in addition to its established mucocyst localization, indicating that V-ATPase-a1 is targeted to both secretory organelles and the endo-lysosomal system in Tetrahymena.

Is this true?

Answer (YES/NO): YES